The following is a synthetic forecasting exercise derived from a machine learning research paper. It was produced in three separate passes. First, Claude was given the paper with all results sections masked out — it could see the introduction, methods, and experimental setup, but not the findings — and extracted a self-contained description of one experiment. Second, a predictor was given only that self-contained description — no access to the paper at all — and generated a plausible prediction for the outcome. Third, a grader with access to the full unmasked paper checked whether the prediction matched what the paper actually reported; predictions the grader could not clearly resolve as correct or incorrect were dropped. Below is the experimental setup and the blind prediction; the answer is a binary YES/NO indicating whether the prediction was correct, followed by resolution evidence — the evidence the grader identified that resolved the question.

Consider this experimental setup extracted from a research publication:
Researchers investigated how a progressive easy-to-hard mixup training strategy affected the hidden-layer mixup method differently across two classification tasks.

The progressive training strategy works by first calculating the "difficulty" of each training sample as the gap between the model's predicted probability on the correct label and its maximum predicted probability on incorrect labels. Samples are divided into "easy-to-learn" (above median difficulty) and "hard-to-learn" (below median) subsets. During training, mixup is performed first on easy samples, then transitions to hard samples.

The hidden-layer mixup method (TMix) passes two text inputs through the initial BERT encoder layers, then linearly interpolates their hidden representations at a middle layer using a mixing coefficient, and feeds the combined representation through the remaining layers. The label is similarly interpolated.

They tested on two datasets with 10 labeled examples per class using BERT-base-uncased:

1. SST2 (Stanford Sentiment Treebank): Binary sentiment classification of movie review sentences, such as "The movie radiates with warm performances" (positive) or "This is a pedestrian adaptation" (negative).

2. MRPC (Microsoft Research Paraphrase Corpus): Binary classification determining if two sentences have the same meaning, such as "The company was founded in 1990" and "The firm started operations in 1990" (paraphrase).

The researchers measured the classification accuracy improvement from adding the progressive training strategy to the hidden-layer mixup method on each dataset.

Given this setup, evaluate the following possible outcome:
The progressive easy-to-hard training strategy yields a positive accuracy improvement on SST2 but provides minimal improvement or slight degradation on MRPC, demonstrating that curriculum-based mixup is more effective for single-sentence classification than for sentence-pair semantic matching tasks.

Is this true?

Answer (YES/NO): YES